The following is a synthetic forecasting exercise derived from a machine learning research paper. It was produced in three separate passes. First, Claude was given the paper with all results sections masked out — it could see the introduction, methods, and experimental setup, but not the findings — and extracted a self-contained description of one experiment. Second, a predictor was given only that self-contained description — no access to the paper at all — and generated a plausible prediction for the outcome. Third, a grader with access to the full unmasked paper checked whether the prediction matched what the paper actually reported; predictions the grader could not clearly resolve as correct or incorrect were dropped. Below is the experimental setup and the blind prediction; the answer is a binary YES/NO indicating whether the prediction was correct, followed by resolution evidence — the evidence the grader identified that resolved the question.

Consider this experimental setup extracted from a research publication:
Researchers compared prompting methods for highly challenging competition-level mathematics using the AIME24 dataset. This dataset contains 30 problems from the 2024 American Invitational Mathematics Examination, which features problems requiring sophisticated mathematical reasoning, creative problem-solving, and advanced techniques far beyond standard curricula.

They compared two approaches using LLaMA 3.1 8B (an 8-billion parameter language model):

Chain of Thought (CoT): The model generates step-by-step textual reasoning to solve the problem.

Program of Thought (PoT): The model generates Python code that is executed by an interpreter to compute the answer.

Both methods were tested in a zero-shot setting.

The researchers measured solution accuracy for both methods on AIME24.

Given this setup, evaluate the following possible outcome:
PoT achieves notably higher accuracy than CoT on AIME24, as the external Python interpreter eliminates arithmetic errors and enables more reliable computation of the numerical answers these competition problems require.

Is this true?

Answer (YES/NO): YES